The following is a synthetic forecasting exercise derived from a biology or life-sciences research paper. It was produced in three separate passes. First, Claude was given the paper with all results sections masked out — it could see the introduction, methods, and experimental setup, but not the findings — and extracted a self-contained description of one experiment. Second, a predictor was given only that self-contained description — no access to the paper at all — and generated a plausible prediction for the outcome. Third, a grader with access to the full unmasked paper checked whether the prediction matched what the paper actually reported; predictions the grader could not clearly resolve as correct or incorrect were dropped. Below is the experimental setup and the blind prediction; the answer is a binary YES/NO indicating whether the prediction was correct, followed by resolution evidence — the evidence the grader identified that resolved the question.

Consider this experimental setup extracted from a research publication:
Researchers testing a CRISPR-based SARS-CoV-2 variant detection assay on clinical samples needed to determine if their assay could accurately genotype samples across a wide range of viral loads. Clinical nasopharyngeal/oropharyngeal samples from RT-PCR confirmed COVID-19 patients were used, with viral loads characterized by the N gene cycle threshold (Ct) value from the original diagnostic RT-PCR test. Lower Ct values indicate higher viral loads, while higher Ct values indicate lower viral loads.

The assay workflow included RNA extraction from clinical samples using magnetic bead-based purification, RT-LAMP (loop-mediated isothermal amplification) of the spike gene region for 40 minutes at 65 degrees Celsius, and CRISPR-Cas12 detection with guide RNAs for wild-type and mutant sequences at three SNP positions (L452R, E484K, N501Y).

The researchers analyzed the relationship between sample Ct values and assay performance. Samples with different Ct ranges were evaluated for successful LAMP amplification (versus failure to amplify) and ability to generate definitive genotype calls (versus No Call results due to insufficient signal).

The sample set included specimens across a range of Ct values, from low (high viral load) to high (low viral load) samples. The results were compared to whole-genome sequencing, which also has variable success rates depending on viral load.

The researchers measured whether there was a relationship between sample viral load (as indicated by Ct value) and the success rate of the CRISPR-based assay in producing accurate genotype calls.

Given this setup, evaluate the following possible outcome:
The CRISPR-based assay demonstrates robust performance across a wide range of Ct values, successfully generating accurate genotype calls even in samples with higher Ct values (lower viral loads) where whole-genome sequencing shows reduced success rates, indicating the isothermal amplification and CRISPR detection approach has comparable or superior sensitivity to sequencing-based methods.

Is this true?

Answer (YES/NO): NO